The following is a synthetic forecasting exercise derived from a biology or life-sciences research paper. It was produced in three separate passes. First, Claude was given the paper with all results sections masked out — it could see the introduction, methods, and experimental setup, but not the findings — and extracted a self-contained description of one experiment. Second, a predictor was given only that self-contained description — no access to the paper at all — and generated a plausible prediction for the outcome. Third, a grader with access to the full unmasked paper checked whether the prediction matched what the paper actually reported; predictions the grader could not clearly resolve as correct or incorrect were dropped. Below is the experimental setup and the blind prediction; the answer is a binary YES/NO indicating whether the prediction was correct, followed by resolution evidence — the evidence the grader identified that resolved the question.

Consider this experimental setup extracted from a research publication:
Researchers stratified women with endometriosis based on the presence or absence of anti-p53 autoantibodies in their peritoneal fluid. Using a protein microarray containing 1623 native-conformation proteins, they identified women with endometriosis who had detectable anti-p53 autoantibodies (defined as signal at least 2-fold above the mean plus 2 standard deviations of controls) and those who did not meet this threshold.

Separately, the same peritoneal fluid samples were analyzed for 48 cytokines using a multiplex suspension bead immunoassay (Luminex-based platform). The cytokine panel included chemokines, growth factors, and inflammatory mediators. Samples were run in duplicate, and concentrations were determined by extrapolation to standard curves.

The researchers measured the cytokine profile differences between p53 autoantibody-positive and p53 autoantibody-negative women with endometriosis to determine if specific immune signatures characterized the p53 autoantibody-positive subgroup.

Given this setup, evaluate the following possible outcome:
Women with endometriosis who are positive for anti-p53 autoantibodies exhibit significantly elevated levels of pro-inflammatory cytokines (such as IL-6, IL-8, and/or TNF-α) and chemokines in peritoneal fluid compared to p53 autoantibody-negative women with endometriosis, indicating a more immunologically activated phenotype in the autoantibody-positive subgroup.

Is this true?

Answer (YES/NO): YES